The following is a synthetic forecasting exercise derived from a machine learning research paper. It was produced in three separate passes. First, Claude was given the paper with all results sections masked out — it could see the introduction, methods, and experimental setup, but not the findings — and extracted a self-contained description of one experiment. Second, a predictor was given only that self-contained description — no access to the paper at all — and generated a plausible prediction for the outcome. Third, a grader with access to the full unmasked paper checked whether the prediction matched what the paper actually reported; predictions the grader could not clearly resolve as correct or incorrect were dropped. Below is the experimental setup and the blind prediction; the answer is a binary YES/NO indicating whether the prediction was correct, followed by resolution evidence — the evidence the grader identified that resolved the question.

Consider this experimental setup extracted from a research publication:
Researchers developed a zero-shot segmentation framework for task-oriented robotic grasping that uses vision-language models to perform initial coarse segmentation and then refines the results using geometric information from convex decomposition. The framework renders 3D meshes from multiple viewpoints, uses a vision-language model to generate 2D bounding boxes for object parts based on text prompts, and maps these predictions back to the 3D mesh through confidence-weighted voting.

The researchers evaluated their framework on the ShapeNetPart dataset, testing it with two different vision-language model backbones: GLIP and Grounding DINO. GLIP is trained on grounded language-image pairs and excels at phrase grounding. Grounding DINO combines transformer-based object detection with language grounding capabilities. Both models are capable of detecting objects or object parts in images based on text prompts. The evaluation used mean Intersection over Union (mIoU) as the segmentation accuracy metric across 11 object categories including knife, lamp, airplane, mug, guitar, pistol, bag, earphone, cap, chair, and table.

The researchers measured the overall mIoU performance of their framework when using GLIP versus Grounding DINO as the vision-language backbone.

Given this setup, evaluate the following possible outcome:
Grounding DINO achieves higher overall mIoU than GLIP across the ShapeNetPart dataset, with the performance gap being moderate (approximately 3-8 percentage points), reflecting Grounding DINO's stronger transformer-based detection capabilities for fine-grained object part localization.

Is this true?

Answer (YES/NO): YES